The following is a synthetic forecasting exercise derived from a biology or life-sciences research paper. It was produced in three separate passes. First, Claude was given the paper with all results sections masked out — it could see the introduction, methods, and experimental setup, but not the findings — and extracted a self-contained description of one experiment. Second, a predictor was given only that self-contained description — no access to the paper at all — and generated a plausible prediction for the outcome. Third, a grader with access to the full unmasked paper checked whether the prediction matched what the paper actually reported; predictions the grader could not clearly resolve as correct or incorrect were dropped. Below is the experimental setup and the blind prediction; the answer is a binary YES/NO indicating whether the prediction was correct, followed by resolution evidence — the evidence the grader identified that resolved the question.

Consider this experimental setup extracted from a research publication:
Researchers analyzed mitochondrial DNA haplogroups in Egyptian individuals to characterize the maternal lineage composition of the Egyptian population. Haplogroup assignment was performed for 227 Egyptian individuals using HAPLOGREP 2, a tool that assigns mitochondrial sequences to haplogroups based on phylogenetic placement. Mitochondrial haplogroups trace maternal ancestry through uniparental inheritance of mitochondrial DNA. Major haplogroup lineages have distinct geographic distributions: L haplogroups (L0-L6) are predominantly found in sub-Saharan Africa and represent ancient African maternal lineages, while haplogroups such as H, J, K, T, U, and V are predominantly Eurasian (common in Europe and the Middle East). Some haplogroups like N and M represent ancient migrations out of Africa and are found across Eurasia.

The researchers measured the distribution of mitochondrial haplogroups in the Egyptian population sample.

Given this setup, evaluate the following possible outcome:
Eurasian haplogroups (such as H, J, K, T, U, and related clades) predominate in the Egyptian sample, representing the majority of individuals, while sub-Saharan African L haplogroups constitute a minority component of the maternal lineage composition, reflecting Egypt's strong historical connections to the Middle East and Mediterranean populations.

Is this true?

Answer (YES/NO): YES